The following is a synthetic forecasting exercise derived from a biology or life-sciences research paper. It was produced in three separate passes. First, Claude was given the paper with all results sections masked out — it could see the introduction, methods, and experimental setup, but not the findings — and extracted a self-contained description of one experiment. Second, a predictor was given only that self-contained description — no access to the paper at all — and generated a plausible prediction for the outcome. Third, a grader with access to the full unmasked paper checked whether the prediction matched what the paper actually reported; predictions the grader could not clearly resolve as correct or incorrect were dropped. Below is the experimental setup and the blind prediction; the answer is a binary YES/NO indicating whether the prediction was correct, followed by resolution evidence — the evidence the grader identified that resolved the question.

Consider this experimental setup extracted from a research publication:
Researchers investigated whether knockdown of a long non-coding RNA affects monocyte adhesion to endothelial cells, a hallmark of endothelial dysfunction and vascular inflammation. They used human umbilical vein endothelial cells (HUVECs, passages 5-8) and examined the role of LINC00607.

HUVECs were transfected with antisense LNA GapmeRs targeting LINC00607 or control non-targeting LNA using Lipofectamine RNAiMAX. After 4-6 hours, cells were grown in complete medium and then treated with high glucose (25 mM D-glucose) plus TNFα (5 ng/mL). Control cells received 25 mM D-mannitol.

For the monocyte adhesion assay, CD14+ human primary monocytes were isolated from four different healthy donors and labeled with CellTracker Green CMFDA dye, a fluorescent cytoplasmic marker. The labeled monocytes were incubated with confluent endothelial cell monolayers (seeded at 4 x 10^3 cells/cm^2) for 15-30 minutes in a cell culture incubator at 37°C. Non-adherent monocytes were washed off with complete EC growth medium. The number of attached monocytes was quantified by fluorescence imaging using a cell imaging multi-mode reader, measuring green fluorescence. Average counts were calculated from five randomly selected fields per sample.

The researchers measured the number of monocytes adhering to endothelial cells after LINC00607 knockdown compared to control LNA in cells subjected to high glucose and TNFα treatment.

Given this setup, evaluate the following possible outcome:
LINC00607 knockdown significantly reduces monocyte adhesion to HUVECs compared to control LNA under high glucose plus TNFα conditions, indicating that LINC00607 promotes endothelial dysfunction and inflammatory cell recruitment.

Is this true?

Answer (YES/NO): YES